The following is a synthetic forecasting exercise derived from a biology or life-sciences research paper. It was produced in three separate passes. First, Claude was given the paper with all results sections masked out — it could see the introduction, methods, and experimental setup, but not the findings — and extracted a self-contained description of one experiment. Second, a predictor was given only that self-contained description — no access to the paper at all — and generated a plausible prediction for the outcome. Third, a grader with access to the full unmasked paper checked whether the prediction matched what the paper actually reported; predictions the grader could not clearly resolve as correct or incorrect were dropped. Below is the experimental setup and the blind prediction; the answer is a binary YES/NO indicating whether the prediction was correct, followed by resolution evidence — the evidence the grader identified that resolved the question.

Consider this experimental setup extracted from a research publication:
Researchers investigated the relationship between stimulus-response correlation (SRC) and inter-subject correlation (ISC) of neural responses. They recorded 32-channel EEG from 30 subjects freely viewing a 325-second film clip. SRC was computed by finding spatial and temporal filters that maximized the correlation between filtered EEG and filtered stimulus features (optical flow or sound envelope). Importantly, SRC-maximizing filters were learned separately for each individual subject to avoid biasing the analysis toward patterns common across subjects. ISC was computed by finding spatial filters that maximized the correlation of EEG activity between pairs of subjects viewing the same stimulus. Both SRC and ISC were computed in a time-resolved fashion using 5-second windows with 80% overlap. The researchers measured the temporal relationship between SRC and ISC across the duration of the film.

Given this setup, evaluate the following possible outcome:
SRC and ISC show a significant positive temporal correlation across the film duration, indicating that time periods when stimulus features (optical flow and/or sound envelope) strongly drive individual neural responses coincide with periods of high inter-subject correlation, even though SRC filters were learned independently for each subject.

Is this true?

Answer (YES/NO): YES